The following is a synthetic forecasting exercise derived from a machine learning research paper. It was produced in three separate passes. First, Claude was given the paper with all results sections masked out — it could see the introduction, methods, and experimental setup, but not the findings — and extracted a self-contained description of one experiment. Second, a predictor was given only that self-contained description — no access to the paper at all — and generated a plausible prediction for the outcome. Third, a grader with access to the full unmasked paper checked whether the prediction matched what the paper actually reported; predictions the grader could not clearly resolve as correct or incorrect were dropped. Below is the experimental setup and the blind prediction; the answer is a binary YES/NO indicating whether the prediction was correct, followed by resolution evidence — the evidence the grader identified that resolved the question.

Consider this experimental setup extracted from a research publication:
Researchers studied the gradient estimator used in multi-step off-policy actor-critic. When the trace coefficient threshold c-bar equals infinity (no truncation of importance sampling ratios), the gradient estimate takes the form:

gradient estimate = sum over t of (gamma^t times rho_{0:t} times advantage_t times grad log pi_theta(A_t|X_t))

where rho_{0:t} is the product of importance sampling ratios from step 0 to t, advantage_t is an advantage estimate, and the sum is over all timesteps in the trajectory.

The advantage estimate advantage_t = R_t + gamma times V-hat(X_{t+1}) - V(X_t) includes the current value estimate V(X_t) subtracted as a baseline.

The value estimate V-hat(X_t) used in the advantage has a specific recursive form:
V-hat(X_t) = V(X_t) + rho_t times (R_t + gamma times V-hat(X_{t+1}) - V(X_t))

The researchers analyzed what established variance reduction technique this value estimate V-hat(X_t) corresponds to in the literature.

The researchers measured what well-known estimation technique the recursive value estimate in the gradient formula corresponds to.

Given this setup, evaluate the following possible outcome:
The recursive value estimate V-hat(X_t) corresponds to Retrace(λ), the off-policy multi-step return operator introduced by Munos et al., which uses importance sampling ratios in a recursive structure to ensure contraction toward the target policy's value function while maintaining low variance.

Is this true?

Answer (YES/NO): NO